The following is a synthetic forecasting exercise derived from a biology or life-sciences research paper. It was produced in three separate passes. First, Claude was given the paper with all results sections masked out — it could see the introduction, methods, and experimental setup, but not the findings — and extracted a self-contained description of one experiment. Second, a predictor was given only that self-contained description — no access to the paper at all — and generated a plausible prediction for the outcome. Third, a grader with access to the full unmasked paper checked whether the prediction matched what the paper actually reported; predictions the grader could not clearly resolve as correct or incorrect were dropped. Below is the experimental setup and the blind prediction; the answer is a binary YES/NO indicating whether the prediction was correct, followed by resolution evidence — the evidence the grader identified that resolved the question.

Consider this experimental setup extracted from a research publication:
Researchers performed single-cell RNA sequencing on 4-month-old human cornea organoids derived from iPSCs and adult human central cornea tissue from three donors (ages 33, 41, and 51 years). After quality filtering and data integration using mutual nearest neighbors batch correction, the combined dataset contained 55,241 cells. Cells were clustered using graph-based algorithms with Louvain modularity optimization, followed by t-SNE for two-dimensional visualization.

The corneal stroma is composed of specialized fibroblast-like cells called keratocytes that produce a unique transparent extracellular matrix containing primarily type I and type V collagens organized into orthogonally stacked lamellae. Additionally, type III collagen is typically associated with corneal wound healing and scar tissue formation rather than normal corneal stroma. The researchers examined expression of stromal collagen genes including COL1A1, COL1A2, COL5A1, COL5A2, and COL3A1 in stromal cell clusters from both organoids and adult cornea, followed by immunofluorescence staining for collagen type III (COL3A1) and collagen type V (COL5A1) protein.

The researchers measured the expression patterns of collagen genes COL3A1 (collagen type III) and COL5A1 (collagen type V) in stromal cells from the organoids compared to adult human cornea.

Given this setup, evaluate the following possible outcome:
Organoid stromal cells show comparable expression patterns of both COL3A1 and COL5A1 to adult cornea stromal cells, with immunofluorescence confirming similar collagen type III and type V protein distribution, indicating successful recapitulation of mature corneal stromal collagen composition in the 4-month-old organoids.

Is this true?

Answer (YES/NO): NO